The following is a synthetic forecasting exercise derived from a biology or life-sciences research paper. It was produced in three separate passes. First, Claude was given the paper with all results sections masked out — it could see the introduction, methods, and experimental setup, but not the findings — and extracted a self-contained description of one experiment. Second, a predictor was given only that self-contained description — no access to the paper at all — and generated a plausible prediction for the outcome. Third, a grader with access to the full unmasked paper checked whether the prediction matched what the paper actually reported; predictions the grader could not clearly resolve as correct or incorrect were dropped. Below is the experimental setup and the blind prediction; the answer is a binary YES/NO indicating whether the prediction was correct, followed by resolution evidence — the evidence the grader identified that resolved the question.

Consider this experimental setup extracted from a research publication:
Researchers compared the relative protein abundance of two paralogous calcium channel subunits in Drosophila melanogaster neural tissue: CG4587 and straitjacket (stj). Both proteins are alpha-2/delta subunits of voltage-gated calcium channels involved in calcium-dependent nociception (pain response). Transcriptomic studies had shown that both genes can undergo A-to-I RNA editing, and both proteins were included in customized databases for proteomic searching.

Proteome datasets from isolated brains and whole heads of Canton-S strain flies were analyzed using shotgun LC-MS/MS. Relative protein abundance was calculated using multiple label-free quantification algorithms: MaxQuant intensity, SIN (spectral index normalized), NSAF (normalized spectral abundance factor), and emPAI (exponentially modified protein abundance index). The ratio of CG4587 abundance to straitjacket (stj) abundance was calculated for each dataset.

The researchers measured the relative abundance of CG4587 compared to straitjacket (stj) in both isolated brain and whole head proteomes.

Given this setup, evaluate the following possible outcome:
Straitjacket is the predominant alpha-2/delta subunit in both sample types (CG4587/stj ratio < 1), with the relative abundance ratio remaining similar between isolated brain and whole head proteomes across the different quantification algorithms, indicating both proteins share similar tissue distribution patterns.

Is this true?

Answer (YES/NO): NO